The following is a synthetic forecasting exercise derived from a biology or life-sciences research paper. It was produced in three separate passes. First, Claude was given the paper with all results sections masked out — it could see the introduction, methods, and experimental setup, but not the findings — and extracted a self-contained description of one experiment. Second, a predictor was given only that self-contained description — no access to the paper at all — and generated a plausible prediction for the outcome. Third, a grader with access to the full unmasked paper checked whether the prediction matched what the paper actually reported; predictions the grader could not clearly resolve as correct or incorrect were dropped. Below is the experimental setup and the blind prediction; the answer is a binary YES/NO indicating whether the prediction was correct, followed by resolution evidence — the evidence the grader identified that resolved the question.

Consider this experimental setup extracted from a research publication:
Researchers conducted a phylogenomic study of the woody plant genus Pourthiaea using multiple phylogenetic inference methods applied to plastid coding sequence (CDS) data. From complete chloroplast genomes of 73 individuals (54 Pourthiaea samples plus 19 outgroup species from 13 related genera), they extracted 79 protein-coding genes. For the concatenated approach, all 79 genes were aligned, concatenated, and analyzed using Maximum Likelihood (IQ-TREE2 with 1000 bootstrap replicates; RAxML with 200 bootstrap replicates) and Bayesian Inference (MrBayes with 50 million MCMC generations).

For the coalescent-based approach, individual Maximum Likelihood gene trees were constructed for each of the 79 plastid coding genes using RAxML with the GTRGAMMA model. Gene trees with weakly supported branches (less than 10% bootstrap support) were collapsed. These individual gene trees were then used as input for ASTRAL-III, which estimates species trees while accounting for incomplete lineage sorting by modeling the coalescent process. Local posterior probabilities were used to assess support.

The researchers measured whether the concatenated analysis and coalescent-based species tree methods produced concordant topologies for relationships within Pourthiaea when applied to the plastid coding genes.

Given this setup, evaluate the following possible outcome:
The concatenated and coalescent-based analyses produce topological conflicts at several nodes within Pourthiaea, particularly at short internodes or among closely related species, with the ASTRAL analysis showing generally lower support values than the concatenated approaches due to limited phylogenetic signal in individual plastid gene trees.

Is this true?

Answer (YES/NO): NO